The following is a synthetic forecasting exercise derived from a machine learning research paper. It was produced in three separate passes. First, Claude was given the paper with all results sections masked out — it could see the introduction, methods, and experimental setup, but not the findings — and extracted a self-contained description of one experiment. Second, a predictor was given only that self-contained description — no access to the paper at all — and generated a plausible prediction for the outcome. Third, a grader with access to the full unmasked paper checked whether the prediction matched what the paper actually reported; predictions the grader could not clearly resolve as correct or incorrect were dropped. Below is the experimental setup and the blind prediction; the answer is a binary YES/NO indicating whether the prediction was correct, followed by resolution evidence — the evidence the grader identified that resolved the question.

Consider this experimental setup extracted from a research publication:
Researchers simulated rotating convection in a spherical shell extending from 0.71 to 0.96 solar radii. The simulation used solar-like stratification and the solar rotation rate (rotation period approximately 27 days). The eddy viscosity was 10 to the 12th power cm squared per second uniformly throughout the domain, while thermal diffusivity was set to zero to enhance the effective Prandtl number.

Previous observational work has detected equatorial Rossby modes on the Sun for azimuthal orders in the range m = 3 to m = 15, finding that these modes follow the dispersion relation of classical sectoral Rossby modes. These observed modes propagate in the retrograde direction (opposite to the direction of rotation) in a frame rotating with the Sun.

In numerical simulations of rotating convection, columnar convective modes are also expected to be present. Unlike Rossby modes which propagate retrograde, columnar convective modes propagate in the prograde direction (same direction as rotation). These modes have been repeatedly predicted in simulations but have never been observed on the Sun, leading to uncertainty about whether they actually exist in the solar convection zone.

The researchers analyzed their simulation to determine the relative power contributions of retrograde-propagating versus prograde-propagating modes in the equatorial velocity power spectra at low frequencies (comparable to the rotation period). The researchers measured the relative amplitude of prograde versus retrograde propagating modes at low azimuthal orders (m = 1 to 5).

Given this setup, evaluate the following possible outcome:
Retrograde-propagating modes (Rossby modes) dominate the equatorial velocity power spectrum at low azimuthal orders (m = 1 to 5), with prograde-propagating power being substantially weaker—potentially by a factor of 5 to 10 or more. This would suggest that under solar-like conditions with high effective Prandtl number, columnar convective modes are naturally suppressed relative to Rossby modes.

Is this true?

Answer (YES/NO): NO